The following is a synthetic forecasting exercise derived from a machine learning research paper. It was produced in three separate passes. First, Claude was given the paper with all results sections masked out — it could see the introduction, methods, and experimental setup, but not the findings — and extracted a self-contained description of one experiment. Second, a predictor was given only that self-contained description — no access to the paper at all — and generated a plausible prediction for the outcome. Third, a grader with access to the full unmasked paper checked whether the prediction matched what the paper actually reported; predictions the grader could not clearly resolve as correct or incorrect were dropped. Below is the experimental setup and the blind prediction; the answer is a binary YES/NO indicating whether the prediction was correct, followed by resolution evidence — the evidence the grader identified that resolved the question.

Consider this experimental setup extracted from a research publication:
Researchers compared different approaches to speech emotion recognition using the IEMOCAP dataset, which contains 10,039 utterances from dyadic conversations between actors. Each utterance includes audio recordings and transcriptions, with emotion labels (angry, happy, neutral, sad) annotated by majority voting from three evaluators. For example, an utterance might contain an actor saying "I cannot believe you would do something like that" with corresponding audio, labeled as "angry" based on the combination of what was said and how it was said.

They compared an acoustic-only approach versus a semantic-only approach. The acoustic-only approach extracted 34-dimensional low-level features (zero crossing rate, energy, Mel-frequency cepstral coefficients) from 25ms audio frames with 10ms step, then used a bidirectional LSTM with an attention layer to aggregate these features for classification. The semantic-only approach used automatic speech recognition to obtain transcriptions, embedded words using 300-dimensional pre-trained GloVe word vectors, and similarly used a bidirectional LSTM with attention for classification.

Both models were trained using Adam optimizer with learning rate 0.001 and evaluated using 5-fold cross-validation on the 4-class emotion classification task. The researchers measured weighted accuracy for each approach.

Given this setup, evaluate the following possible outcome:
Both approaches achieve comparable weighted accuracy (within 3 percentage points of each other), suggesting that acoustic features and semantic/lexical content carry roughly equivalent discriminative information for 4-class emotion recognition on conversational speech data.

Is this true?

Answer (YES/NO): YES